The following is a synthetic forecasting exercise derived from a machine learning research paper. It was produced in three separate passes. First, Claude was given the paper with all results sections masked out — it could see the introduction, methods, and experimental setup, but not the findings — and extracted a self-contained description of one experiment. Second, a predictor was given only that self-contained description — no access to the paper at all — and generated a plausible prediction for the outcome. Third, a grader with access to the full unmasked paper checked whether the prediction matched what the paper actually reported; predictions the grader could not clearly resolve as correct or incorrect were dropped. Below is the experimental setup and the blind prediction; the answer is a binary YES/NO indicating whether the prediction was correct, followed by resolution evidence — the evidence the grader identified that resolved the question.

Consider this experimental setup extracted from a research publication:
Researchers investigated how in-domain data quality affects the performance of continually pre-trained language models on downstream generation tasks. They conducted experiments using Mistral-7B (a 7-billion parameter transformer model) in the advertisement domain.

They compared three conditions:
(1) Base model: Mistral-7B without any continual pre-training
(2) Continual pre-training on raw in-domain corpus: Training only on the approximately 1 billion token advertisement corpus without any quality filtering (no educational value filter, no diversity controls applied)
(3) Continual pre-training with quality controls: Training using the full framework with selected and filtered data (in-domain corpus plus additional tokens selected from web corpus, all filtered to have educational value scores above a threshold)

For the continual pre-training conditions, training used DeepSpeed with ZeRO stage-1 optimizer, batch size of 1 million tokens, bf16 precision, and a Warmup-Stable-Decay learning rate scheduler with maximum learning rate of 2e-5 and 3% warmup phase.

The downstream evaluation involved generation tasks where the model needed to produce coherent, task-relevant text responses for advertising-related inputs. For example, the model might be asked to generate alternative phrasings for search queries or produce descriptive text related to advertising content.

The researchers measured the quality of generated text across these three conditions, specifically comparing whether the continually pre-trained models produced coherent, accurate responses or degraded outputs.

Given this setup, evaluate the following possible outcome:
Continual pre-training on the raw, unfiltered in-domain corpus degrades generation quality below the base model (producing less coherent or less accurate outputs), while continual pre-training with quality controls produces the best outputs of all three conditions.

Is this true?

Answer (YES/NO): YES